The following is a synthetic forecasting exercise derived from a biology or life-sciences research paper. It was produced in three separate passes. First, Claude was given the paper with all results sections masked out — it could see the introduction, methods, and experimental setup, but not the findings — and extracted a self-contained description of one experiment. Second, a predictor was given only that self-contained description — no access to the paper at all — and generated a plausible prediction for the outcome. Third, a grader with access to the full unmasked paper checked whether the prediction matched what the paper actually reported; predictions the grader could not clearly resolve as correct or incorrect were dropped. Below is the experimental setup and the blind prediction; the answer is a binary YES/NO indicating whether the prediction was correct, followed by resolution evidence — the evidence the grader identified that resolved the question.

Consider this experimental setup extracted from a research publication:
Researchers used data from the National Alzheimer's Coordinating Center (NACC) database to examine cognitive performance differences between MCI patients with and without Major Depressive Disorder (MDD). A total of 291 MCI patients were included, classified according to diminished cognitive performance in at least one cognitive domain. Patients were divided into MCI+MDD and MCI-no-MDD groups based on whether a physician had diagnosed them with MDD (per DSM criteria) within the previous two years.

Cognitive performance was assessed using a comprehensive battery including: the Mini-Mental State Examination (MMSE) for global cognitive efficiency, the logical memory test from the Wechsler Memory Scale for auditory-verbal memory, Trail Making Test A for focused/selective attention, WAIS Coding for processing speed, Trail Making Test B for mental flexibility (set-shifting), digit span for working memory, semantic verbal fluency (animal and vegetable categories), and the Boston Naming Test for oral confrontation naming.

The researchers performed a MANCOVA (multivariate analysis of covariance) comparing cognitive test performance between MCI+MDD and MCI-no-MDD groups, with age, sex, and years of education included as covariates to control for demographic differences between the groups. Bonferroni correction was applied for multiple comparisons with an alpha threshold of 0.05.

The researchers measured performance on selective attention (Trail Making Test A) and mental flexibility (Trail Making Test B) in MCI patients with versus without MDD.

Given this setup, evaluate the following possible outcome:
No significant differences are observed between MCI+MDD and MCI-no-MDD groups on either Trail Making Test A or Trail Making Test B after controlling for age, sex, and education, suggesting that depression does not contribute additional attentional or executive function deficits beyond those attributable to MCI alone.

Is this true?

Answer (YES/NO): NO